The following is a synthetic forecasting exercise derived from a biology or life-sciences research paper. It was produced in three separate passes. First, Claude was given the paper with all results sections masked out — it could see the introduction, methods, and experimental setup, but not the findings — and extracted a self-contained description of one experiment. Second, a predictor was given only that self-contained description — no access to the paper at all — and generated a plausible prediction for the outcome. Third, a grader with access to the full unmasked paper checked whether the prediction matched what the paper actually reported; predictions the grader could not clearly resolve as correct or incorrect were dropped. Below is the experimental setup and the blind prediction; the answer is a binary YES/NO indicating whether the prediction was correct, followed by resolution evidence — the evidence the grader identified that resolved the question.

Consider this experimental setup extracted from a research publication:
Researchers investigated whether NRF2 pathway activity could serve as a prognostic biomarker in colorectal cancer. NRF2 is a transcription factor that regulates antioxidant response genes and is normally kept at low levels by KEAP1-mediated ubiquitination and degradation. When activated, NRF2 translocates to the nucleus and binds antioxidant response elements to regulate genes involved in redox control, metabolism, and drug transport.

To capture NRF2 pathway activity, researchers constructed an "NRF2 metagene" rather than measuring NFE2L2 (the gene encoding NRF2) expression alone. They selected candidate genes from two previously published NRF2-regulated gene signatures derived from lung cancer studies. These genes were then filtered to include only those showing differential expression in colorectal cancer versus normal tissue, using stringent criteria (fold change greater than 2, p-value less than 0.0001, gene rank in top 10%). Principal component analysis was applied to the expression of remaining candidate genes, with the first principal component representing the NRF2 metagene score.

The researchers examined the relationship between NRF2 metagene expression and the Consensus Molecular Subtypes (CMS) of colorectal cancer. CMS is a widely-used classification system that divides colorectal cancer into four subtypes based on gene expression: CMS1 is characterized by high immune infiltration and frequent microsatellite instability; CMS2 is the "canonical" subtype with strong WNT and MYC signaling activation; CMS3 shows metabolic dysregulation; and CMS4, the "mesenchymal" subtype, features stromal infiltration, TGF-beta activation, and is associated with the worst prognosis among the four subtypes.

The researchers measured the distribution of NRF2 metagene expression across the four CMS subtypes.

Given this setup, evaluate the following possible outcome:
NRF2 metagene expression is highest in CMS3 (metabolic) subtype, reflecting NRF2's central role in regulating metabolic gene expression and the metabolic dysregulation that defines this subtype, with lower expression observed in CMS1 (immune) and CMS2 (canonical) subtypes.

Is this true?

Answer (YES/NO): NO